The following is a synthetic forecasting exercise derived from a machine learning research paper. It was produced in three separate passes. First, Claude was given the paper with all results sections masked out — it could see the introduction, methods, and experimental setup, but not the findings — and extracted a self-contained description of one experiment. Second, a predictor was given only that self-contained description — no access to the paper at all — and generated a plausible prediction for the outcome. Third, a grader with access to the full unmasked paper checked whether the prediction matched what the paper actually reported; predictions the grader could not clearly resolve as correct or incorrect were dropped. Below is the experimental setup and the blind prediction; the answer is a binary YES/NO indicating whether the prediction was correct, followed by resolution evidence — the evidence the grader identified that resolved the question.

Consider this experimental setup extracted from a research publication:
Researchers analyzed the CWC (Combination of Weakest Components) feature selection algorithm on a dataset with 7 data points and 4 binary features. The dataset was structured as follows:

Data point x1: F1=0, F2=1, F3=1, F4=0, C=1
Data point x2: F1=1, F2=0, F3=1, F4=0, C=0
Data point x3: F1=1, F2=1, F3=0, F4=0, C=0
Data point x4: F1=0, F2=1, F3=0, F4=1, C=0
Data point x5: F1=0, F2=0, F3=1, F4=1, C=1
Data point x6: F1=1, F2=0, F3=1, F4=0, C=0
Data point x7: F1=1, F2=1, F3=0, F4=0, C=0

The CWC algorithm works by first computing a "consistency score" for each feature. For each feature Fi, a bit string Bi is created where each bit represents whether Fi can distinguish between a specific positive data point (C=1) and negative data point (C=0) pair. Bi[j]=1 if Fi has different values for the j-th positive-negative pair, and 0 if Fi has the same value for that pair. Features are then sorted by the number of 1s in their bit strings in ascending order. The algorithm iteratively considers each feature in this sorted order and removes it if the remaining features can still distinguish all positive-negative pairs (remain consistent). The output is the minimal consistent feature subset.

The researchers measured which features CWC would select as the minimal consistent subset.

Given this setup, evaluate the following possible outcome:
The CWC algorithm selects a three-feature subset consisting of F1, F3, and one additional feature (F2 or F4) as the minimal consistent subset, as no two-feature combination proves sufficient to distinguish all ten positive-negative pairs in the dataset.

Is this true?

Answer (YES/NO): NO